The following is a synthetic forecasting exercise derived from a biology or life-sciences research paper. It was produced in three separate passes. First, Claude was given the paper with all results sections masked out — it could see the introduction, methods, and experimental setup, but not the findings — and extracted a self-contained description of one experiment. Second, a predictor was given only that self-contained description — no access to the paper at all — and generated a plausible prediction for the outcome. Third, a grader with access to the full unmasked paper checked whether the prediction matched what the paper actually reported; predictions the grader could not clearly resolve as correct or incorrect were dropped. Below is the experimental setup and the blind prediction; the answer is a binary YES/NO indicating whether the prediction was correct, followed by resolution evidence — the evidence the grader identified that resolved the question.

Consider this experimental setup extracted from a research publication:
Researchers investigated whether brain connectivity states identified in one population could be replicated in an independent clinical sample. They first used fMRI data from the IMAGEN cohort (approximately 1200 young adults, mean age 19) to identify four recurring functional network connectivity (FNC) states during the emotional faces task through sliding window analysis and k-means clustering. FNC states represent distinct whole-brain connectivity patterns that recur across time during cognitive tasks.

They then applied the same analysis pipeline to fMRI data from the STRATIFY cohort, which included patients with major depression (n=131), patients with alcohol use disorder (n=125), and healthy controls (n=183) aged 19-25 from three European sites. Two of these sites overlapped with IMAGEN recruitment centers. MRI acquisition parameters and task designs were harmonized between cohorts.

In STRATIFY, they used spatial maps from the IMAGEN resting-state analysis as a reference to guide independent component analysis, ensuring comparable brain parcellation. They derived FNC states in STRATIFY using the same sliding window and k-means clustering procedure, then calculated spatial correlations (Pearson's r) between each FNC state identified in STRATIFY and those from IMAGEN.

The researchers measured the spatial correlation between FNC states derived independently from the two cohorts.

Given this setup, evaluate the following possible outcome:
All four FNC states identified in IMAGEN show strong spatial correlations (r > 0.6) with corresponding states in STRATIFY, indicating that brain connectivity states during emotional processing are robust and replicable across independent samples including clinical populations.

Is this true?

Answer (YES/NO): YES